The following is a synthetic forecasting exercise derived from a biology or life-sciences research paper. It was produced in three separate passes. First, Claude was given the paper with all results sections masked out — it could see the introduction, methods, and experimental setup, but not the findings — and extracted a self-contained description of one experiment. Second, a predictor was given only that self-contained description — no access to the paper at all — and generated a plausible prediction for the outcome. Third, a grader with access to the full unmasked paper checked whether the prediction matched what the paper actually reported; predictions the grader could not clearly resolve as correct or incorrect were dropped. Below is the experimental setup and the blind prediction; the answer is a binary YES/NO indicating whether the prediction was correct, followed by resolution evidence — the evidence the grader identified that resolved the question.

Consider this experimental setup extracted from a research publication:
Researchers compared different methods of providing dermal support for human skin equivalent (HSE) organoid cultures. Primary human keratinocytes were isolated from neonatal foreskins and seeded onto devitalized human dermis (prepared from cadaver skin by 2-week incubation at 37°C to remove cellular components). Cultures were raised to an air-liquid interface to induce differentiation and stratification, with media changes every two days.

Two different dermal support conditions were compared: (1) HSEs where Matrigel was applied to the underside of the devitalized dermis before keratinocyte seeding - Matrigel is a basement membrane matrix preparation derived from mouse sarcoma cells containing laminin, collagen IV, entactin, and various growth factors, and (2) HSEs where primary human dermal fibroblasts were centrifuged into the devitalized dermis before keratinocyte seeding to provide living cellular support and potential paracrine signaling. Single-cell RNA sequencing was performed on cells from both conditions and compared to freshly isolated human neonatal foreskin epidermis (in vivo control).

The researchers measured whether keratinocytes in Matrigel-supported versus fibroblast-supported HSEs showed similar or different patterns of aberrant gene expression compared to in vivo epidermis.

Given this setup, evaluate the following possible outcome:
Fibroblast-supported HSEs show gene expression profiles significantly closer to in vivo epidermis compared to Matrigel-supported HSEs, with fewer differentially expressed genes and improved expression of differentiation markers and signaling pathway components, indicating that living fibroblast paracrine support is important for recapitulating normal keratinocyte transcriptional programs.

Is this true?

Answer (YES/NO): YES